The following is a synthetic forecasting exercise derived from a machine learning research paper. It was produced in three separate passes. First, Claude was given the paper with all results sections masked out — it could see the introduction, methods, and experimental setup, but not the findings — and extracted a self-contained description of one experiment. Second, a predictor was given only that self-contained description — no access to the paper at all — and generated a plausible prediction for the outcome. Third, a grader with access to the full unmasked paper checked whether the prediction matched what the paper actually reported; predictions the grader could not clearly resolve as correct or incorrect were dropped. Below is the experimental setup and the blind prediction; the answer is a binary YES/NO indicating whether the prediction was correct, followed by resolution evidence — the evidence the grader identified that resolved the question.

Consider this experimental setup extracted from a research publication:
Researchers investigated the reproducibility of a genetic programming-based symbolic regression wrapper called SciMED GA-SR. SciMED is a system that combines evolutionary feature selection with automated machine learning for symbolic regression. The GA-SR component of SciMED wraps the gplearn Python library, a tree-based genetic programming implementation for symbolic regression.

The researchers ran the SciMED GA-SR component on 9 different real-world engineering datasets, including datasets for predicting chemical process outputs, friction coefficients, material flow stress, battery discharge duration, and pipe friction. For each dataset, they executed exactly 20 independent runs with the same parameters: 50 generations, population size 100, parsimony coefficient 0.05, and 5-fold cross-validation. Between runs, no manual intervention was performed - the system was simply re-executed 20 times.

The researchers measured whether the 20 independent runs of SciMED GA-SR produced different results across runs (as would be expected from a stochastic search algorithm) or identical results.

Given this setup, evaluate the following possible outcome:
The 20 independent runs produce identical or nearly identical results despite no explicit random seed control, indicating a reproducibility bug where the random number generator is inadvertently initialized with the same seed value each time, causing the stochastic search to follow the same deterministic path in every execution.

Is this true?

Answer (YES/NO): YES